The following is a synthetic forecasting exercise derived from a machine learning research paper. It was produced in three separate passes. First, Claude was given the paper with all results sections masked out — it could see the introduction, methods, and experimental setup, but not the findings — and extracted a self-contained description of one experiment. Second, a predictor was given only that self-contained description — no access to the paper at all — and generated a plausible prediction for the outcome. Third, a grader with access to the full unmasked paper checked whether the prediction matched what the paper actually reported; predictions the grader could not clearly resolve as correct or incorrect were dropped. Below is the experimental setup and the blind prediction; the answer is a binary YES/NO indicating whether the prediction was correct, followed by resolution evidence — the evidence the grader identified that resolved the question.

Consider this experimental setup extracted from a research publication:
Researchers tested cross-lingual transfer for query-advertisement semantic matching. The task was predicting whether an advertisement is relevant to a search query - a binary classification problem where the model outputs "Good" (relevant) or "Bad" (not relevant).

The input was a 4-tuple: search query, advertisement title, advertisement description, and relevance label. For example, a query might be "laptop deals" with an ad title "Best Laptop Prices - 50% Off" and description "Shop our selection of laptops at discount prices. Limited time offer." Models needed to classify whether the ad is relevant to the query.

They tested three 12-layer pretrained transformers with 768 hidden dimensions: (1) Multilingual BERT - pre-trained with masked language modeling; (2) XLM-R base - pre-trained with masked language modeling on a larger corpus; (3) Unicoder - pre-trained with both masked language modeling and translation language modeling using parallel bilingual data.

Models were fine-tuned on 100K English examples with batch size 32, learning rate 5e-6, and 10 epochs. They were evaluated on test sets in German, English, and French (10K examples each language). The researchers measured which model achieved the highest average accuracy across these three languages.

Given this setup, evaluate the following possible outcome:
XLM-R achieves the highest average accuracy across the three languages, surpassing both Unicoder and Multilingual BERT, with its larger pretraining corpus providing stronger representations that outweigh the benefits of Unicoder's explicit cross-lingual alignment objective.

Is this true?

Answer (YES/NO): YES